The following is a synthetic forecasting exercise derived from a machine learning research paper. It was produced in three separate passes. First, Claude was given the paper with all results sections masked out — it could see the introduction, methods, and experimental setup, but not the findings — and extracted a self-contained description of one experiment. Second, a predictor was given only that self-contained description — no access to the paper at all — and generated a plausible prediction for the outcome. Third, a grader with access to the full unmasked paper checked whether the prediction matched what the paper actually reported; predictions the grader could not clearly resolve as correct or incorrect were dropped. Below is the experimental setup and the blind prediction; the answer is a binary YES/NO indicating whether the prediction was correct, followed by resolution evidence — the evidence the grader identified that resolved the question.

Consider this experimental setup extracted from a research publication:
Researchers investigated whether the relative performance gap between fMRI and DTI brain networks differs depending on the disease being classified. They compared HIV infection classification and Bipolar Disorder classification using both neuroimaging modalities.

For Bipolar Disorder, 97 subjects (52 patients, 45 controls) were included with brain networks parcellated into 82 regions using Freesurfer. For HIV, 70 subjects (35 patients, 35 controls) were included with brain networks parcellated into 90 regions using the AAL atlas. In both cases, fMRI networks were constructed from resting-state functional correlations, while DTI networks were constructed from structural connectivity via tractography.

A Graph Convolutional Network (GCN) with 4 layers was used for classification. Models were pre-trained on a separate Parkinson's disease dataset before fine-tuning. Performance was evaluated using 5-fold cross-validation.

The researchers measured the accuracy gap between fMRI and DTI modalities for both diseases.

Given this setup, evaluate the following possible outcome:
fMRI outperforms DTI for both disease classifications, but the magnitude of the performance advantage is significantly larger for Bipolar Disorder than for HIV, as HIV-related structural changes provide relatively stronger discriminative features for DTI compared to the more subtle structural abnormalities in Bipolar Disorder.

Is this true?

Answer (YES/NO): NO